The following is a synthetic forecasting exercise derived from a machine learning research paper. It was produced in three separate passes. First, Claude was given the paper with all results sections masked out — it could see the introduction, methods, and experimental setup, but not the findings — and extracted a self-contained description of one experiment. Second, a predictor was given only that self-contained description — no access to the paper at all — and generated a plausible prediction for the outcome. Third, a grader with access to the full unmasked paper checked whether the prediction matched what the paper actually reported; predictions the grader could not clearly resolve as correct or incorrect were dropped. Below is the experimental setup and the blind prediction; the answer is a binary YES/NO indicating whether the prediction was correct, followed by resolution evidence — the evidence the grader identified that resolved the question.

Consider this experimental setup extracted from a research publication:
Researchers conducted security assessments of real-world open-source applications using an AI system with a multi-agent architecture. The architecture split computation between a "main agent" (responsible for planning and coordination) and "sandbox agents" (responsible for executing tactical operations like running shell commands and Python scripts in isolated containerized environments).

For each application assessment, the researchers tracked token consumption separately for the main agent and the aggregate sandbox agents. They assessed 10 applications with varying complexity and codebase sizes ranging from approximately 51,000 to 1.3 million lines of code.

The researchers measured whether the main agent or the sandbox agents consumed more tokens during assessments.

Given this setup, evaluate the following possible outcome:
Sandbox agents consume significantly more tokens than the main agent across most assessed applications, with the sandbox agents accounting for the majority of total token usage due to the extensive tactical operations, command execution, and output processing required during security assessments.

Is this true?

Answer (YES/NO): YES